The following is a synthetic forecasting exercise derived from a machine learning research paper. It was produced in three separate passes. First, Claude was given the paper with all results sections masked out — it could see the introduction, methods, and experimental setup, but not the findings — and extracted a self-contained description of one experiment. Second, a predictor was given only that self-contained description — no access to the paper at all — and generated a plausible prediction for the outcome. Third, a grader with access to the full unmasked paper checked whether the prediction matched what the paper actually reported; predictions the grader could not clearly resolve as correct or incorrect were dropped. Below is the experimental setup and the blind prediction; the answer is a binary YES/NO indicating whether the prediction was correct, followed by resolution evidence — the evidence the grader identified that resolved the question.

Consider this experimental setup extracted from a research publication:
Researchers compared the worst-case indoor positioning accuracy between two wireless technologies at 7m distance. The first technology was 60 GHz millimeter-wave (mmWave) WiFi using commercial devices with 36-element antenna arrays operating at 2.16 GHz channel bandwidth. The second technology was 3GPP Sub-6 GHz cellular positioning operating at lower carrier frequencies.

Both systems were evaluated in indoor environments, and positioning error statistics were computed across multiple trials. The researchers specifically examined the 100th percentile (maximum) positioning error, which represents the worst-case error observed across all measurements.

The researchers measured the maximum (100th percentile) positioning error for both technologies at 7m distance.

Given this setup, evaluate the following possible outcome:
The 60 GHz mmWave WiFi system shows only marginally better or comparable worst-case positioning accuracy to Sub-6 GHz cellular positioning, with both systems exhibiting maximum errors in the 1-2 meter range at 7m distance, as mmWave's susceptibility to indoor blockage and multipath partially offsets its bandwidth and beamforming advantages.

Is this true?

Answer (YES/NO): NO